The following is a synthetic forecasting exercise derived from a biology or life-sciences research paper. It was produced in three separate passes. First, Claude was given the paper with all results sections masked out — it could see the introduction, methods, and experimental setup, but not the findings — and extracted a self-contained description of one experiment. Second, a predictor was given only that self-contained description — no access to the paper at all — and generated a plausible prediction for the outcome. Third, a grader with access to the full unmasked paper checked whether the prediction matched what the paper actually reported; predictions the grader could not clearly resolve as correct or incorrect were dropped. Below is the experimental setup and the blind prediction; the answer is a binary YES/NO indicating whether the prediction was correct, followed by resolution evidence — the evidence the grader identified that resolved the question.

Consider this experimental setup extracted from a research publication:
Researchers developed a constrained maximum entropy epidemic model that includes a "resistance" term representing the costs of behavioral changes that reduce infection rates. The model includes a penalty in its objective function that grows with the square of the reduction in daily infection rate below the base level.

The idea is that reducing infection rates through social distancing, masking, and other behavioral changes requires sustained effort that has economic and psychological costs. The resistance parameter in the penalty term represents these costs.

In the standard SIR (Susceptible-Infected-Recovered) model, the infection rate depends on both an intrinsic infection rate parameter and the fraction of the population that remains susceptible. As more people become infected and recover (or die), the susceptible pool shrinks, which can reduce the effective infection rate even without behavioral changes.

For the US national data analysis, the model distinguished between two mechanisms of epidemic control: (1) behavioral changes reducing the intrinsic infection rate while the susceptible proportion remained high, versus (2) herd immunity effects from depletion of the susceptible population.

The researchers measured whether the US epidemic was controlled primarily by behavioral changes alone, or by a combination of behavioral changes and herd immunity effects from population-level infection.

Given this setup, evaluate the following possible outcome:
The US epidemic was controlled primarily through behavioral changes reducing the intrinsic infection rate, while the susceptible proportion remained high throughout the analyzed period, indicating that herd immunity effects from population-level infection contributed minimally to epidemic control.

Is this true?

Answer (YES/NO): NO